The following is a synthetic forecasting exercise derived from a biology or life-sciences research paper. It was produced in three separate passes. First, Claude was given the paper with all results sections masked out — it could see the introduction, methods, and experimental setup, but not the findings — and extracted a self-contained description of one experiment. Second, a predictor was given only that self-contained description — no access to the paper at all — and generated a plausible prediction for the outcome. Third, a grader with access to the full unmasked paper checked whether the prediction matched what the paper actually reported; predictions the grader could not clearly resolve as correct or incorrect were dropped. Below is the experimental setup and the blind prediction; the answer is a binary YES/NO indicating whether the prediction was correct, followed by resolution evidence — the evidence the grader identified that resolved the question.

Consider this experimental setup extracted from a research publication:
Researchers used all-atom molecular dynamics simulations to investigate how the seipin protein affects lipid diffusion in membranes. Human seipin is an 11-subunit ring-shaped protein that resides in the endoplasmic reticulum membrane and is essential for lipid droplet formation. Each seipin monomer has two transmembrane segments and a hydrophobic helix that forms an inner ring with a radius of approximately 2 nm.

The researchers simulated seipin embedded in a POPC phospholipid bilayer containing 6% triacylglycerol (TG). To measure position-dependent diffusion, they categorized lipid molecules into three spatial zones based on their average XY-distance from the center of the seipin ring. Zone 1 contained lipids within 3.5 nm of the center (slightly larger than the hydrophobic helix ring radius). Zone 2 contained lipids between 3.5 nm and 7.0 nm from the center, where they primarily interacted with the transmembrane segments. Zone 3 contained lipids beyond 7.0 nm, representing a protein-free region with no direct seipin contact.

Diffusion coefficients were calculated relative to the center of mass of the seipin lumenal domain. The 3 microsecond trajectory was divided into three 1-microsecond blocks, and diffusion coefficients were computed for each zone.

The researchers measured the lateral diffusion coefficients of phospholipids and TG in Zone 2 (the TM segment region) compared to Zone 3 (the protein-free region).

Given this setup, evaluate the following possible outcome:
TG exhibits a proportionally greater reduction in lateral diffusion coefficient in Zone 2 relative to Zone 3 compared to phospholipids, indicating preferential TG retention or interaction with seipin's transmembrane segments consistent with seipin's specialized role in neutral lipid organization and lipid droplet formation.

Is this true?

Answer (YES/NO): NO